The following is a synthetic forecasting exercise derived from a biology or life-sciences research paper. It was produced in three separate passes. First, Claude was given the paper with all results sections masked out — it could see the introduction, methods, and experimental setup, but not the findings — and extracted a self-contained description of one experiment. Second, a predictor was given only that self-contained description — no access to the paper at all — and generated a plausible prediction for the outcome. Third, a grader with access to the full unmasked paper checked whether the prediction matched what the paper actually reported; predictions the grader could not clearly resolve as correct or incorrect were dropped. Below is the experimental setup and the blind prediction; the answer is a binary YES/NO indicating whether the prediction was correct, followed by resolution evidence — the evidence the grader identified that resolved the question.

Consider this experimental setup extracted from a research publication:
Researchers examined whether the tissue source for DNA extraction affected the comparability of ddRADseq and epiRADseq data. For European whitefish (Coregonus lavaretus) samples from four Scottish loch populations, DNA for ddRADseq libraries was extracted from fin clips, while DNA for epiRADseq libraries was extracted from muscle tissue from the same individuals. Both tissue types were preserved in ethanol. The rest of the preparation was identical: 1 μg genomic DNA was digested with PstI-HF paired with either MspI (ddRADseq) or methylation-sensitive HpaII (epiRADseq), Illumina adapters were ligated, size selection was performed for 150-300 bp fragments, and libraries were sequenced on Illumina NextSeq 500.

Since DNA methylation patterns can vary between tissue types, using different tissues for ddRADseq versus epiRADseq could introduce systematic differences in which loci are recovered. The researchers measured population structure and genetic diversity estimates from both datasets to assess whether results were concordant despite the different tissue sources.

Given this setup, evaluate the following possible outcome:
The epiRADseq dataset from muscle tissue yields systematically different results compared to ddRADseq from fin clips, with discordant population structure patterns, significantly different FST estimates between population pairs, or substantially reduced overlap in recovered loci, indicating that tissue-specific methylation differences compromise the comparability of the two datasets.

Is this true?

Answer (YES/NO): NO